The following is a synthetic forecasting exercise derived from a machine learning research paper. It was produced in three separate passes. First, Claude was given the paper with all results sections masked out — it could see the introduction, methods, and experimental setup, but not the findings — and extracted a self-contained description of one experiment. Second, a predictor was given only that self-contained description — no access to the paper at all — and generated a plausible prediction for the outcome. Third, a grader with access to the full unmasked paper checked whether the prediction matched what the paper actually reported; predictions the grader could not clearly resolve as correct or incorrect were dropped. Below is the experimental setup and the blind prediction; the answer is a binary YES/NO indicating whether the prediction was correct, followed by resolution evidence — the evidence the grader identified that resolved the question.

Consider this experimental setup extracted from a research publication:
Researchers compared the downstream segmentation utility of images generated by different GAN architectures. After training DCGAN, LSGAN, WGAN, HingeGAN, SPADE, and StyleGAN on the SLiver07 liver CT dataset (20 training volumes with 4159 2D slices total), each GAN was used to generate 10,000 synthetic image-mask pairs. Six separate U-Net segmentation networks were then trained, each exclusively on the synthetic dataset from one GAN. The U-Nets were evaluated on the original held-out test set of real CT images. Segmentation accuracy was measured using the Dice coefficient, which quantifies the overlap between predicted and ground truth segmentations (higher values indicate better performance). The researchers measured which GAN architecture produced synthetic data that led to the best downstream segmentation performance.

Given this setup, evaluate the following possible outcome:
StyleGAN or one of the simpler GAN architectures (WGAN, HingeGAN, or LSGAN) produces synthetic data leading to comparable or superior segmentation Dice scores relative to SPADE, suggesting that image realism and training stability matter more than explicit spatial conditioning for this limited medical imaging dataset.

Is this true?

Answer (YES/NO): NO